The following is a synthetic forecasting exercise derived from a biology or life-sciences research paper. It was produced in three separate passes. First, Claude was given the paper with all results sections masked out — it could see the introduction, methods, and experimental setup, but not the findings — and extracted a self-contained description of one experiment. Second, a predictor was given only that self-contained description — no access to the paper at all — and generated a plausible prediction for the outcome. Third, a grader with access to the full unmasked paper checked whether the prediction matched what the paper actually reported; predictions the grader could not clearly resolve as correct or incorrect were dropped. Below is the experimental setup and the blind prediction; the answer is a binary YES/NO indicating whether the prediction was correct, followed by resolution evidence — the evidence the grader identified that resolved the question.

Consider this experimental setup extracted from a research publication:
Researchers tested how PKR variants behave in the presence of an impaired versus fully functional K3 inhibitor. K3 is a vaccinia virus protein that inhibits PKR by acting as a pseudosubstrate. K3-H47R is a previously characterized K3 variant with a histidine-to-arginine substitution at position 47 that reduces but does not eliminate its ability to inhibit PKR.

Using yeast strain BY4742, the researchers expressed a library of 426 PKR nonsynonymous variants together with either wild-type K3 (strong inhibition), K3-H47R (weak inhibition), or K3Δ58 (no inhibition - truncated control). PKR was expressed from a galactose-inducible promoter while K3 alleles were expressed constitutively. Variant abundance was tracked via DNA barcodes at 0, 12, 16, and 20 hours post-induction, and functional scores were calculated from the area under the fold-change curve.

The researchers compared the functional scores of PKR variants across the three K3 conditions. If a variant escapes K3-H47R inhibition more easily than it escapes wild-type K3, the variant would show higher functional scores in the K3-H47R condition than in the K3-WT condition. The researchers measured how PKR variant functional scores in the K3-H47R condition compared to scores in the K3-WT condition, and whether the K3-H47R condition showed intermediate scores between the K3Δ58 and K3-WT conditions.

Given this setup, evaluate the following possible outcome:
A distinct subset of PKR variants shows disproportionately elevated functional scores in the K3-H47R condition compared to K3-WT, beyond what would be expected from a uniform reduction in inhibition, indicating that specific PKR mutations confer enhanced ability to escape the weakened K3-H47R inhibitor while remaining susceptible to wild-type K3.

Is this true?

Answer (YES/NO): YES